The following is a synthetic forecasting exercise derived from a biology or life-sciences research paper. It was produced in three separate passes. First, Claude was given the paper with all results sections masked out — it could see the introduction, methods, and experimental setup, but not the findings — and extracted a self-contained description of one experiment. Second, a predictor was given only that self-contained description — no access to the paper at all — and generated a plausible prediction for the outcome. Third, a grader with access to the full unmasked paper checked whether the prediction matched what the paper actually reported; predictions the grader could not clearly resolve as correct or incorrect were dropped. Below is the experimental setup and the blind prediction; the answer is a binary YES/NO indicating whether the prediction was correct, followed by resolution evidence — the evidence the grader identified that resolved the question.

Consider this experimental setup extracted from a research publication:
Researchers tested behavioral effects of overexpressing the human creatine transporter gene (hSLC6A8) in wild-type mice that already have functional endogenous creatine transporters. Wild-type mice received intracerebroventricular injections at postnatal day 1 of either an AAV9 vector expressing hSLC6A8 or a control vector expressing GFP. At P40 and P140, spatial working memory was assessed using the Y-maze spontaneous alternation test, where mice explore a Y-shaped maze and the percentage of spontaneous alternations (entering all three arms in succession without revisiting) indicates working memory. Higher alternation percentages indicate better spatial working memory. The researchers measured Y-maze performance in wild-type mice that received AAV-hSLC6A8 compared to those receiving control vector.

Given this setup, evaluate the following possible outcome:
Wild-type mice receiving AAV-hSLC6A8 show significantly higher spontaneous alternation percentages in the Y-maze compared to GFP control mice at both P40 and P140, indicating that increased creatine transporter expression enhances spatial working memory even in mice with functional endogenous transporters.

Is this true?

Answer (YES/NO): NO